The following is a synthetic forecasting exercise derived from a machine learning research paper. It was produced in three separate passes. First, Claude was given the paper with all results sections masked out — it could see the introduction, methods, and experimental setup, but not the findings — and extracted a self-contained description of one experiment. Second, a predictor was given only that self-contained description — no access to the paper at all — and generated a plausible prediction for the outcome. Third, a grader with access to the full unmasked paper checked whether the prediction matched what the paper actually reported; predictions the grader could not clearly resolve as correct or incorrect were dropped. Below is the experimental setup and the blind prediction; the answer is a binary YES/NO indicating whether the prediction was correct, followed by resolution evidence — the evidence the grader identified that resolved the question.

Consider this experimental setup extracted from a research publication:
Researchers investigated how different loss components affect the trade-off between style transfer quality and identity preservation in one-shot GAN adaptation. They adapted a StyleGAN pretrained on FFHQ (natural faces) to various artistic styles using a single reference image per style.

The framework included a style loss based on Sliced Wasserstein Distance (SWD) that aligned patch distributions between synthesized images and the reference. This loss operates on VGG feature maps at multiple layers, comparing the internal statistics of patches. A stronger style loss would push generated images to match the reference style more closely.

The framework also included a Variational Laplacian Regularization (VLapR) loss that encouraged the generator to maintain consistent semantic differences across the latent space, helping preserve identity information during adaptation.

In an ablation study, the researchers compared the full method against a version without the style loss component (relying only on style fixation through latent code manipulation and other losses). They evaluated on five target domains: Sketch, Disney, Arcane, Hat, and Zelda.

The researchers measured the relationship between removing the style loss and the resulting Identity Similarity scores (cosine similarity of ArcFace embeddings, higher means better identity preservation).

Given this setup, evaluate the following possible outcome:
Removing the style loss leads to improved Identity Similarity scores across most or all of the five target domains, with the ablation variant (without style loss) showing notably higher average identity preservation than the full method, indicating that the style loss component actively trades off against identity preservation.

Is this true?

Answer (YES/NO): YES